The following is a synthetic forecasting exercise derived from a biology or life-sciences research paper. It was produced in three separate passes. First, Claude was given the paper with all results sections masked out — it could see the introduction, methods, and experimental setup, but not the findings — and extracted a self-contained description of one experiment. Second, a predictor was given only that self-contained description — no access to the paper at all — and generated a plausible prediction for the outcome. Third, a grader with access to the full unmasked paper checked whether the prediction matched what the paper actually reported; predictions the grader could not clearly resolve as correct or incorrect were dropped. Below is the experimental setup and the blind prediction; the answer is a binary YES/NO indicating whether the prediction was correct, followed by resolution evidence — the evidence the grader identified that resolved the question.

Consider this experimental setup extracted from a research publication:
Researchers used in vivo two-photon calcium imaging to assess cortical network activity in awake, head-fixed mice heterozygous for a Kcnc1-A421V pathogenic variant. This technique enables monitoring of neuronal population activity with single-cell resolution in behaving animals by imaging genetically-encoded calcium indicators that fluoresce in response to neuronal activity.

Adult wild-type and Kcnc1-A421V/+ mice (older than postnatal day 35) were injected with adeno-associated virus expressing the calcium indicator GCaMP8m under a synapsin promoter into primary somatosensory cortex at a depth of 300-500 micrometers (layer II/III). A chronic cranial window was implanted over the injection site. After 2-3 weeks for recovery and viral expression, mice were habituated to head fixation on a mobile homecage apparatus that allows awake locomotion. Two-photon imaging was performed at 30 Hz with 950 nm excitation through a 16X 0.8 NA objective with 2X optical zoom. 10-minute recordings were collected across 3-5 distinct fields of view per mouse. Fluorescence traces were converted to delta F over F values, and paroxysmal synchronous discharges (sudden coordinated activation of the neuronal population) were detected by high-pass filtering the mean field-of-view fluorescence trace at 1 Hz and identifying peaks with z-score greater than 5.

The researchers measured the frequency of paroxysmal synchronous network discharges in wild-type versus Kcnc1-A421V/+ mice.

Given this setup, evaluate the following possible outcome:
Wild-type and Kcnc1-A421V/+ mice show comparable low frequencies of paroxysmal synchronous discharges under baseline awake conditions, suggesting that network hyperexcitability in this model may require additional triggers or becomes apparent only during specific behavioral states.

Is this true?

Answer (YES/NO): NO